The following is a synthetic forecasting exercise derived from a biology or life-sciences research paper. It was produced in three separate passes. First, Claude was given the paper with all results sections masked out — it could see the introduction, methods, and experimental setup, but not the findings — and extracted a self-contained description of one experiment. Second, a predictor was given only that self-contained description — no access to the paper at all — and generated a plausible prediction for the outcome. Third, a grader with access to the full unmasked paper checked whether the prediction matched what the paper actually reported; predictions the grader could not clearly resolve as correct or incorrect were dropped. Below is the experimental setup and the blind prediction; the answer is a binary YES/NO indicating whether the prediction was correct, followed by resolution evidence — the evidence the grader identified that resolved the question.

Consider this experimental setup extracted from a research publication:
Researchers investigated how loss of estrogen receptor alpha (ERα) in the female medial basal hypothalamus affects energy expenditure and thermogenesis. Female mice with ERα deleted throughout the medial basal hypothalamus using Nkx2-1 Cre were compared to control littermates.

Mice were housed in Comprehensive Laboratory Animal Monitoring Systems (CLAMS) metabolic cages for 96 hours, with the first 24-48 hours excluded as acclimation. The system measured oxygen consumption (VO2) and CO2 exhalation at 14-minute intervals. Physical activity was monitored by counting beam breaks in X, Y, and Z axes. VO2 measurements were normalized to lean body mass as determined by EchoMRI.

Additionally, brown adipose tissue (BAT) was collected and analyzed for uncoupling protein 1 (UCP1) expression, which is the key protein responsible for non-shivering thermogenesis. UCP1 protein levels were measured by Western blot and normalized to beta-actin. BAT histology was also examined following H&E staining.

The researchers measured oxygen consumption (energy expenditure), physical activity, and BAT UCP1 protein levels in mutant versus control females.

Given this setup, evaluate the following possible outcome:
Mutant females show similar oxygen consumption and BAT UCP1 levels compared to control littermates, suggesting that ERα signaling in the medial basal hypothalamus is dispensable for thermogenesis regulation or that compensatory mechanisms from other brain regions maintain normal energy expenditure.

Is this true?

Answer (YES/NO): NO